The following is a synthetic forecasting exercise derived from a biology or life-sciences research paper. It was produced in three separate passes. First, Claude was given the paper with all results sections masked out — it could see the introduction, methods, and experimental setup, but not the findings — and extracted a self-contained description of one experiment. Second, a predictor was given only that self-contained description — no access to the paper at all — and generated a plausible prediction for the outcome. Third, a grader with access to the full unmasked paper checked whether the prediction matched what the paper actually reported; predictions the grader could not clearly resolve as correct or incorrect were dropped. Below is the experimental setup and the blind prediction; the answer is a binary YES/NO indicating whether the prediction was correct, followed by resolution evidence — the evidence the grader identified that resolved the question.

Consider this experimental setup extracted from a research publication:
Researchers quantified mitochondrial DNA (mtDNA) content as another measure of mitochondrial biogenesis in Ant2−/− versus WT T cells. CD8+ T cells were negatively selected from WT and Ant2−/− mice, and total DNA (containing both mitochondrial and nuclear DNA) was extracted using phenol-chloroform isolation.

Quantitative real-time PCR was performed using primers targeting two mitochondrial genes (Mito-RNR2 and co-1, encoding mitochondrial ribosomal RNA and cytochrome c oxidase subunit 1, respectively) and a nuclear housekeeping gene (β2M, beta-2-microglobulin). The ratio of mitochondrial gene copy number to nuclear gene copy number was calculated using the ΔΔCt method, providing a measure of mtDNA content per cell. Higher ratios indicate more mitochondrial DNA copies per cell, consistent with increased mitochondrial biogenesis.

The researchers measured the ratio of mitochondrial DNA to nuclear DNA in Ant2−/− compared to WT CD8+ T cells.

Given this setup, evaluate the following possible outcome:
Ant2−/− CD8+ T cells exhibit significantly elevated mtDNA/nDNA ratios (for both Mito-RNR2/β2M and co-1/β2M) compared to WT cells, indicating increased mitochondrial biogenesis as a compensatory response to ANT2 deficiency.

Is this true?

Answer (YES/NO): YES